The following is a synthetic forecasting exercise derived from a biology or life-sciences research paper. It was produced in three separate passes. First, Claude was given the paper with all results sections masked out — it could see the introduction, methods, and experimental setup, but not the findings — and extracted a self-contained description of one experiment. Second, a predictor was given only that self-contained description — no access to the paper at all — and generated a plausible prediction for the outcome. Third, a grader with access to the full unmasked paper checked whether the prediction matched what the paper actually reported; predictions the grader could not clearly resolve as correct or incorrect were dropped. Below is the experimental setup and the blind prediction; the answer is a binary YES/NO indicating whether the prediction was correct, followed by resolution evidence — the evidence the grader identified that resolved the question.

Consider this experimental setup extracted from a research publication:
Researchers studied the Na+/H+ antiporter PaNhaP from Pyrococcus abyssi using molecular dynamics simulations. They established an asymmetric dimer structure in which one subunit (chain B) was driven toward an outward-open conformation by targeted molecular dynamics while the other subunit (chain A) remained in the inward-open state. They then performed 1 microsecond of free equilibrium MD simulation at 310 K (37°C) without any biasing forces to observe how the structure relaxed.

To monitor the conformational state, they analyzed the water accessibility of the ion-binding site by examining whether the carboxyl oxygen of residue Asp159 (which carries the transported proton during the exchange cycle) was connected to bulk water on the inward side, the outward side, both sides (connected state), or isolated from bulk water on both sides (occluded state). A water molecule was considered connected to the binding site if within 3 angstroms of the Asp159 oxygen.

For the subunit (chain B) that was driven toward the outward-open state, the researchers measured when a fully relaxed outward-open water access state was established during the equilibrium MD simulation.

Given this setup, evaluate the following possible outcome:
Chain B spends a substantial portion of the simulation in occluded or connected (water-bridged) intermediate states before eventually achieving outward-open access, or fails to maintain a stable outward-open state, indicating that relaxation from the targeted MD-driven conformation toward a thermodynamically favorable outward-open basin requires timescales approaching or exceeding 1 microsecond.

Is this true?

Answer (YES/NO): NO